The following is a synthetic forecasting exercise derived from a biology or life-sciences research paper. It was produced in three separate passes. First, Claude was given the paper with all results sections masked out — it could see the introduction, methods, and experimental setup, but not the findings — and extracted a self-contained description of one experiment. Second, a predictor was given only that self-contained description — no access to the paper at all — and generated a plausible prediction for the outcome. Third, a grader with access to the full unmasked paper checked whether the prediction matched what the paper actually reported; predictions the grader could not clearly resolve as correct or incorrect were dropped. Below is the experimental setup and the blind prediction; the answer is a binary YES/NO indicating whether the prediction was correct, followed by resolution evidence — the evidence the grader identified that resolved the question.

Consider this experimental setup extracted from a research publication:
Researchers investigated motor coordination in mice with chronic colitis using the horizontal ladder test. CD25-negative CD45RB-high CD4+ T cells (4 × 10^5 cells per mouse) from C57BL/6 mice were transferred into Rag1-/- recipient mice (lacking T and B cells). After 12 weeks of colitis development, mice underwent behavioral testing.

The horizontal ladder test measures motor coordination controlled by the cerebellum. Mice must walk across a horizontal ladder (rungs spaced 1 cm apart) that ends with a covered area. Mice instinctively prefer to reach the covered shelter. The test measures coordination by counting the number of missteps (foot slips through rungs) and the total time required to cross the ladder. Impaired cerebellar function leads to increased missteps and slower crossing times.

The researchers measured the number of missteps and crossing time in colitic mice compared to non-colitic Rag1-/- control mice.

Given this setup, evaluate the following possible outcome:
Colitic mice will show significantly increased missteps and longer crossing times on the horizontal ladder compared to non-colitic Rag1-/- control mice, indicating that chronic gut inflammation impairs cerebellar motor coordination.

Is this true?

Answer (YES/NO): NO